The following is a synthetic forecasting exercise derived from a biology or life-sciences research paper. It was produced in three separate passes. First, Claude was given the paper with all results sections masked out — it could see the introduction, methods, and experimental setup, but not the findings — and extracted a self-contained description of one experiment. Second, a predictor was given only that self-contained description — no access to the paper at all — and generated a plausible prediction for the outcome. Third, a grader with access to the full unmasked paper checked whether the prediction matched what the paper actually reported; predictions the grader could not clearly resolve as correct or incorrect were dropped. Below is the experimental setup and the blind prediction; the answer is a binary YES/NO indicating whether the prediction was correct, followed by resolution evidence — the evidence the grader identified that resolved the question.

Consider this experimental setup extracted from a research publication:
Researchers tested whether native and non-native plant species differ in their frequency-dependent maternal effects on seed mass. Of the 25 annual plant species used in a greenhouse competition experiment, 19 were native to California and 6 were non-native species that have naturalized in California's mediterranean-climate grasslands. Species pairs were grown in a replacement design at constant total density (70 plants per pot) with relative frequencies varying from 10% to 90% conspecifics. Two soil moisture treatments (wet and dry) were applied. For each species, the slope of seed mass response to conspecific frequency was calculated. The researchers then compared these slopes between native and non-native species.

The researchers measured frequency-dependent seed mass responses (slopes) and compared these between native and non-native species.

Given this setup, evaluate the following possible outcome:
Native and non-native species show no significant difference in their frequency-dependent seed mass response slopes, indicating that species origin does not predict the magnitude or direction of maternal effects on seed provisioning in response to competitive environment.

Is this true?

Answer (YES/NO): NO